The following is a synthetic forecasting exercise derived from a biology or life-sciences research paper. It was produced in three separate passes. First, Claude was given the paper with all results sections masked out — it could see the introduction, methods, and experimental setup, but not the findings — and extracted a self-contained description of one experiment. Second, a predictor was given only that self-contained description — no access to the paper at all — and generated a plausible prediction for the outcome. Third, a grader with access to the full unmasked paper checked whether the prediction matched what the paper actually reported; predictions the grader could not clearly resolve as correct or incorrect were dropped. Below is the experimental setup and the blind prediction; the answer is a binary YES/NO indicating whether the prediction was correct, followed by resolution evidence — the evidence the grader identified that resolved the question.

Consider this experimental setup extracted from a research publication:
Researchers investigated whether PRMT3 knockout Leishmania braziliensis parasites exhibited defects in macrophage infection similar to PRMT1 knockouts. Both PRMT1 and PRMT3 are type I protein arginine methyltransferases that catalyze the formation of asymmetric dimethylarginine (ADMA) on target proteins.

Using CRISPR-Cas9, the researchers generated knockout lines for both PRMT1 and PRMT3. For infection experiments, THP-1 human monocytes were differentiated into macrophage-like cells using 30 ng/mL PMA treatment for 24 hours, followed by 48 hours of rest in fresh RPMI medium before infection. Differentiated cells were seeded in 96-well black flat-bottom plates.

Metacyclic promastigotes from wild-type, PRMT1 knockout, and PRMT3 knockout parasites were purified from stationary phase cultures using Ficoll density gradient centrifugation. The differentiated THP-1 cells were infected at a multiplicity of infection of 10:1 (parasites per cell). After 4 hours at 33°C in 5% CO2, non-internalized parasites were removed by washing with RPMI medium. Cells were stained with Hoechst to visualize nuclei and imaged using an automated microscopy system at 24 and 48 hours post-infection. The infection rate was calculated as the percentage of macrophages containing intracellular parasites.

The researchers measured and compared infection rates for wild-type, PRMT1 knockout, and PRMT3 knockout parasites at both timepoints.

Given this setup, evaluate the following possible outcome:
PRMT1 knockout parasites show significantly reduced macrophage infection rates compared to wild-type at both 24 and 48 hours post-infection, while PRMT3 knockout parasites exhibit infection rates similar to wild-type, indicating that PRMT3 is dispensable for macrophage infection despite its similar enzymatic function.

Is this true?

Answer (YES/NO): YES